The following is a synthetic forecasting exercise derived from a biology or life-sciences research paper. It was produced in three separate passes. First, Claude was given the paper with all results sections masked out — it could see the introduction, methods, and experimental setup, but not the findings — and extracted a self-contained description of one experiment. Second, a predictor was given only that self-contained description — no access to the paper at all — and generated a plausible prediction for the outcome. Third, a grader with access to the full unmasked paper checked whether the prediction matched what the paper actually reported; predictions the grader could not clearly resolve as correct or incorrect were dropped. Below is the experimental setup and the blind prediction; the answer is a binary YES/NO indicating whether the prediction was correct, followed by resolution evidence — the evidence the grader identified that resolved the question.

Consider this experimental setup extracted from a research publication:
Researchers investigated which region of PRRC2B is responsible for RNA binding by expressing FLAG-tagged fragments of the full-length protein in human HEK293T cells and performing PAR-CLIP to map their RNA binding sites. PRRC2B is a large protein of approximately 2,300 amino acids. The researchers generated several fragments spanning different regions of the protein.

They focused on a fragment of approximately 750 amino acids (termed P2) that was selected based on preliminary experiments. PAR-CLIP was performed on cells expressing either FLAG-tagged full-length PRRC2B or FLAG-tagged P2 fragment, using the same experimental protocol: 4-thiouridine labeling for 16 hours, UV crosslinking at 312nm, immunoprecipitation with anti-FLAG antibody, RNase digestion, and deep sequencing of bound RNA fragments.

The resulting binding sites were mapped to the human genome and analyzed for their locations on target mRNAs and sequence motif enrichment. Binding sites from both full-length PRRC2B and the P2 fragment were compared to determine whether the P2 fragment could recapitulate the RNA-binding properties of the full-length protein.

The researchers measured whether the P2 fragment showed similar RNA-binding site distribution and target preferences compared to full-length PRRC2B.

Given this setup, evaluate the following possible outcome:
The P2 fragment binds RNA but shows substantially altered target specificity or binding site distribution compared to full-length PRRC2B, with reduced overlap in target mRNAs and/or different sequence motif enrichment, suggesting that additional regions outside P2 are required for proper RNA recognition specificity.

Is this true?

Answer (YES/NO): NO